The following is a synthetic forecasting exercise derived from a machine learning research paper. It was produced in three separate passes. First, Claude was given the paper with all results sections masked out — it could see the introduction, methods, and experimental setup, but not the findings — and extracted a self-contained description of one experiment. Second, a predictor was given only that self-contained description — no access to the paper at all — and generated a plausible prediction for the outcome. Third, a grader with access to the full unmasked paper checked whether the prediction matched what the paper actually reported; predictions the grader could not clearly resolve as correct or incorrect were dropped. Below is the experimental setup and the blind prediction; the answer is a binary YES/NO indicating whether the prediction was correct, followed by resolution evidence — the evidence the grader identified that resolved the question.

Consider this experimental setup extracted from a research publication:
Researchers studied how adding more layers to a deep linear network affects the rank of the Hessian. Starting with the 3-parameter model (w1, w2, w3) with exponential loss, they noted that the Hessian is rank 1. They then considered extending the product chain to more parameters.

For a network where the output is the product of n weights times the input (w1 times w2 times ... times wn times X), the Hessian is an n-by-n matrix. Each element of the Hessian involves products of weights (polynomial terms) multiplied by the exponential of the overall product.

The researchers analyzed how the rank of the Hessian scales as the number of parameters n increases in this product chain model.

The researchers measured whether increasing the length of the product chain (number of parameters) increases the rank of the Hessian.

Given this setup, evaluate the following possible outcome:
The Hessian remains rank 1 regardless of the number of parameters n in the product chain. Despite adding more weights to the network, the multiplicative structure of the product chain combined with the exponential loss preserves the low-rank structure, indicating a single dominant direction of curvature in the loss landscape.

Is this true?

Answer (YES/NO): YES